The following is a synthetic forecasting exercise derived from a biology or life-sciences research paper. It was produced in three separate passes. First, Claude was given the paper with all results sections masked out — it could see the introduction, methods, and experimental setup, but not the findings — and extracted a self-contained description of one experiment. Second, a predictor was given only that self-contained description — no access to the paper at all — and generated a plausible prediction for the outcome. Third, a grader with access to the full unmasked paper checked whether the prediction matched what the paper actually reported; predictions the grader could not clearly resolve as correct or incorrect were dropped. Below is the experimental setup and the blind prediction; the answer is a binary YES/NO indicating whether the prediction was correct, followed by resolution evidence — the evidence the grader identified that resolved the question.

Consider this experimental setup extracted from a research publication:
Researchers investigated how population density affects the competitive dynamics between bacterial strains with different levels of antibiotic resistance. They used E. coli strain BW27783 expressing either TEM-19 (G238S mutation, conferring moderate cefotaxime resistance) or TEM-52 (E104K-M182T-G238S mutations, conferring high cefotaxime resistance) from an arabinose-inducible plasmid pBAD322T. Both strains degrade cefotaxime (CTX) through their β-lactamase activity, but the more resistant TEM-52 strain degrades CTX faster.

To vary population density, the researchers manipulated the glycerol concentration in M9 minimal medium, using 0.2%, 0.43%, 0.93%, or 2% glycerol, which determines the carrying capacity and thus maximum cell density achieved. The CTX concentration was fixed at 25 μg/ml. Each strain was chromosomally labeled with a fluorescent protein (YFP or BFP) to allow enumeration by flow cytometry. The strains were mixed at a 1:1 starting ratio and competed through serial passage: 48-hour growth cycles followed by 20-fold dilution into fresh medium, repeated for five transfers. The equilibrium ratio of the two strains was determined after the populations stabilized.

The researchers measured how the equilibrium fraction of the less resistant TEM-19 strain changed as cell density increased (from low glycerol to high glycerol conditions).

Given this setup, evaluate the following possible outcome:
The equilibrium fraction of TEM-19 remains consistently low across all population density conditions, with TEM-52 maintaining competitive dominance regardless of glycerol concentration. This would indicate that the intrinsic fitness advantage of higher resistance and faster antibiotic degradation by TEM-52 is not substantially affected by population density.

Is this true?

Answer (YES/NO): NO